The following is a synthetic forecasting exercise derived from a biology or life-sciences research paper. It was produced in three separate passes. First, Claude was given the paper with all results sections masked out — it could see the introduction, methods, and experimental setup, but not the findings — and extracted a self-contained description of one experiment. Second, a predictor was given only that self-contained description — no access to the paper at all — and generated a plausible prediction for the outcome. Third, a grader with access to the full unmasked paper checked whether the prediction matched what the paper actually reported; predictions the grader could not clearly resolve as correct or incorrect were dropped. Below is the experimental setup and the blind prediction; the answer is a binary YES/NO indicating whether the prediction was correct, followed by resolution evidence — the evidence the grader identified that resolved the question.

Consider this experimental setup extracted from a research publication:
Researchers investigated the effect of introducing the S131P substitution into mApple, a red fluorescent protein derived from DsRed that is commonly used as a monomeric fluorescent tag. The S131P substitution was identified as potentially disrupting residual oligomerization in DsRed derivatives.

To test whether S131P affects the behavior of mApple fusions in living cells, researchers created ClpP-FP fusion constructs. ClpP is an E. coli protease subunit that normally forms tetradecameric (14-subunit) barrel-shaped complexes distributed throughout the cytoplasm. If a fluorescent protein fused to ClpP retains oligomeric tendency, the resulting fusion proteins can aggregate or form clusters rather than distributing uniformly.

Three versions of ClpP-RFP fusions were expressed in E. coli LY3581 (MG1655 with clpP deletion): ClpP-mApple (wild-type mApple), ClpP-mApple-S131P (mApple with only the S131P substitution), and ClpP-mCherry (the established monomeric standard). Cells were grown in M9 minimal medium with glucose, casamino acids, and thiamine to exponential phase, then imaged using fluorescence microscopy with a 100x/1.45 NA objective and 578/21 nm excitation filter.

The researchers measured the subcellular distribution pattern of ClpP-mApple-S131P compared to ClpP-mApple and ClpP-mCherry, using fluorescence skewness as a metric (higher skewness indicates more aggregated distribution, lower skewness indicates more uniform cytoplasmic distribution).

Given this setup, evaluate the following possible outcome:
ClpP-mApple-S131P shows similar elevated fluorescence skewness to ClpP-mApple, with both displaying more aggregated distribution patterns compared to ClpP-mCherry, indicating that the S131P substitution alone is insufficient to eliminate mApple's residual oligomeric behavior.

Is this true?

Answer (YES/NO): NO